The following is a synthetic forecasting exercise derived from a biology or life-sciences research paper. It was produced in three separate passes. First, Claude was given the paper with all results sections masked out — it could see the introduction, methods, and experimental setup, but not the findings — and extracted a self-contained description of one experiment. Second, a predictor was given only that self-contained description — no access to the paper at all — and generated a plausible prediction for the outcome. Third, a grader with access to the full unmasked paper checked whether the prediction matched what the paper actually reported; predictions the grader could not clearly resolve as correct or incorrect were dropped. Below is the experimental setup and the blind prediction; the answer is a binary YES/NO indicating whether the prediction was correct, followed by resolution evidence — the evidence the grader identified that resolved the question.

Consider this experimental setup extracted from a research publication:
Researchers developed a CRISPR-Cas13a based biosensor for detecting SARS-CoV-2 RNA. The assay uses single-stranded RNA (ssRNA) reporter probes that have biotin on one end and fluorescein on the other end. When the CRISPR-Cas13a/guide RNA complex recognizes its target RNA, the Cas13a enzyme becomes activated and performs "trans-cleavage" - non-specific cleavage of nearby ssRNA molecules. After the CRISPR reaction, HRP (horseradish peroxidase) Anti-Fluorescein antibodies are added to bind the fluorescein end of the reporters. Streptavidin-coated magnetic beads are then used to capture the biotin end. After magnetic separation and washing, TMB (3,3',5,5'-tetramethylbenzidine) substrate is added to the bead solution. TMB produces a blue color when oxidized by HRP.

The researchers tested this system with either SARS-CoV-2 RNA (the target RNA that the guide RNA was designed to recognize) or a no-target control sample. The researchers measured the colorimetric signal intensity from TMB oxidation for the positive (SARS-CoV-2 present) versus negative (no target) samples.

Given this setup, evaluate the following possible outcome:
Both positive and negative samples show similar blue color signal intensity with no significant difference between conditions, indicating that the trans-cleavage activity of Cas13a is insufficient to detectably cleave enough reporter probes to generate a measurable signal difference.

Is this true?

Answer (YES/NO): NO